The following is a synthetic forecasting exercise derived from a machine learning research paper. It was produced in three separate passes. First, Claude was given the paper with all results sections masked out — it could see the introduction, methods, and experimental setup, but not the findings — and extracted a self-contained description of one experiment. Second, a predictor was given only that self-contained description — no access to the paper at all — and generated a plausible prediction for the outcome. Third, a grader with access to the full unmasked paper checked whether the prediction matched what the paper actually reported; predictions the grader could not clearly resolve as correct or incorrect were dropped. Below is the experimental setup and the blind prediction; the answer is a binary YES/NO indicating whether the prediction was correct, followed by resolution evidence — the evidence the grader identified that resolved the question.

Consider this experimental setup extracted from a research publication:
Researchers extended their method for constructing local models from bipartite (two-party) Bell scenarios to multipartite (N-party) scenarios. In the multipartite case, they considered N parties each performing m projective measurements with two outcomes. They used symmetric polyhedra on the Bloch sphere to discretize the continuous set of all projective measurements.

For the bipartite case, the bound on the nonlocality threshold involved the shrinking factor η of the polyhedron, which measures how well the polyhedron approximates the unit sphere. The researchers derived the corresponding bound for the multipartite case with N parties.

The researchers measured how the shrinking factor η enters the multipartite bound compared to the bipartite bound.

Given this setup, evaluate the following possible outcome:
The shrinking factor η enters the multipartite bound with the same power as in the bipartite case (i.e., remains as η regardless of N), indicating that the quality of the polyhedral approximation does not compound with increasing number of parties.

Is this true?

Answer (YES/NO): NO